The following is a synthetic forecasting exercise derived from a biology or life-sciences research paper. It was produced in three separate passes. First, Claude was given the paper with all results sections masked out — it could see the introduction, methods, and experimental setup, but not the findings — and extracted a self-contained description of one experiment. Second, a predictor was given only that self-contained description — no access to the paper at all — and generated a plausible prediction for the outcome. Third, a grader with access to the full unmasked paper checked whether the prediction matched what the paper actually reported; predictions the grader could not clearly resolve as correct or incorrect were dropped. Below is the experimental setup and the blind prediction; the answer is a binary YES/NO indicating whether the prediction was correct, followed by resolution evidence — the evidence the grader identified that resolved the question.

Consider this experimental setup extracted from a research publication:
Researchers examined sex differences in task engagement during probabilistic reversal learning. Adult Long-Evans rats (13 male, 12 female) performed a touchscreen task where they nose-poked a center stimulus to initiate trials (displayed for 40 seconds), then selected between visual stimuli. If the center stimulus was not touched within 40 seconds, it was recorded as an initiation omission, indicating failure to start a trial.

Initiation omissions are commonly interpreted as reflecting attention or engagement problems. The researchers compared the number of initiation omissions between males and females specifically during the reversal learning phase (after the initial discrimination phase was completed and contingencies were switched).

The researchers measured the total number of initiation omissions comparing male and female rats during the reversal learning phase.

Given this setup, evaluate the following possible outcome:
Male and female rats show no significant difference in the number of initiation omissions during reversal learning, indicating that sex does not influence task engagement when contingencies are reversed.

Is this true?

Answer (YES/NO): NO